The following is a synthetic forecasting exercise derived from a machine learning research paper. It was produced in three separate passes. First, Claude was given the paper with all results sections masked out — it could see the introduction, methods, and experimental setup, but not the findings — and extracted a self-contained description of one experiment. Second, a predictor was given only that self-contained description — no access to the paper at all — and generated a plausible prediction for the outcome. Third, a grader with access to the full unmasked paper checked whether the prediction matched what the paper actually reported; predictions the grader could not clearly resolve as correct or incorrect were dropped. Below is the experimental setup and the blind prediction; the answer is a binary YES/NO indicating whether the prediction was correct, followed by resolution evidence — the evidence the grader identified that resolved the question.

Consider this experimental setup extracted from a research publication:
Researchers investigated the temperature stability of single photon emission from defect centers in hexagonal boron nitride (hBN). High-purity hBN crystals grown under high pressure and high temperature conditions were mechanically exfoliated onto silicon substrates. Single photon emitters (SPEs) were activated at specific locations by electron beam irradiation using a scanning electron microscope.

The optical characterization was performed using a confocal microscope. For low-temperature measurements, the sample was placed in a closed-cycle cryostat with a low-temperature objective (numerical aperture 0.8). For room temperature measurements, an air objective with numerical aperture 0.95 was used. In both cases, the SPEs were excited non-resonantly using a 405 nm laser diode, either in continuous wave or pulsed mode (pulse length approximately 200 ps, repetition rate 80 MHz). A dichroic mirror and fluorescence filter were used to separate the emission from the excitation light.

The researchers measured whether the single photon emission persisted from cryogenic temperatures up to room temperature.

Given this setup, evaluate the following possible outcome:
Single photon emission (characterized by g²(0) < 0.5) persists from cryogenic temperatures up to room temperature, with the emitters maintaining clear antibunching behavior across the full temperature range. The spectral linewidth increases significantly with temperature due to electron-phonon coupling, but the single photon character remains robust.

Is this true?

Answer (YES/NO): YES